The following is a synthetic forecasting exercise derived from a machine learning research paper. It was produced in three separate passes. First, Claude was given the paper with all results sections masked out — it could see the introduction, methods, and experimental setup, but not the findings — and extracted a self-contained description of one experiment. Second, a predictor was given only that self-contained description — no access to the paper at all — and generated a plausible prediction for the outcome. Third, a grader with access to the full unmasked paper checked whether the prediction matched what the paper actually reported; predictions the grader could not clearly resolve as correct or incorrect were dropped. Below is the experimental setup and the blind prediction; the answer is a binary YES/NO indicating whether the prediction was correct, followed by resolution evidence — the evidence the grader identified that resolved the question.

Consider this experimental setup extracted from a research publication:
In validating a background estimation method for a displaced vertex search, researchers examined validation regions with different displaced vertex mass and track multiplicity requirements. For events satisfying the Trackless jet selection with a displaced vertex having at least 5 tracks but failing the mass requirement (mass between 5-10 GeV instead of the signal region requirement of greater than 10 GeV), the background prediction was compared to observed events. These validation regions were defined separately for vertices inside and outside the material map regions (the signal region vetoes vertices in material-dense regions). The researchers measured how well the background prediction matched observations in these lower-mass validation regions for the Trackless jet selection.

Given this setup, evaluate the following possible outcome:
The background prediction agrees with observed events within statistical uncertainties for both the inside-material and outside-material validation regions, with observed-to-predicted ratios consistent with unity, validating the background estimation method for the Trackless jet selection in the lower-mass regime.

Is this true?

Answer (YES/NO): YES